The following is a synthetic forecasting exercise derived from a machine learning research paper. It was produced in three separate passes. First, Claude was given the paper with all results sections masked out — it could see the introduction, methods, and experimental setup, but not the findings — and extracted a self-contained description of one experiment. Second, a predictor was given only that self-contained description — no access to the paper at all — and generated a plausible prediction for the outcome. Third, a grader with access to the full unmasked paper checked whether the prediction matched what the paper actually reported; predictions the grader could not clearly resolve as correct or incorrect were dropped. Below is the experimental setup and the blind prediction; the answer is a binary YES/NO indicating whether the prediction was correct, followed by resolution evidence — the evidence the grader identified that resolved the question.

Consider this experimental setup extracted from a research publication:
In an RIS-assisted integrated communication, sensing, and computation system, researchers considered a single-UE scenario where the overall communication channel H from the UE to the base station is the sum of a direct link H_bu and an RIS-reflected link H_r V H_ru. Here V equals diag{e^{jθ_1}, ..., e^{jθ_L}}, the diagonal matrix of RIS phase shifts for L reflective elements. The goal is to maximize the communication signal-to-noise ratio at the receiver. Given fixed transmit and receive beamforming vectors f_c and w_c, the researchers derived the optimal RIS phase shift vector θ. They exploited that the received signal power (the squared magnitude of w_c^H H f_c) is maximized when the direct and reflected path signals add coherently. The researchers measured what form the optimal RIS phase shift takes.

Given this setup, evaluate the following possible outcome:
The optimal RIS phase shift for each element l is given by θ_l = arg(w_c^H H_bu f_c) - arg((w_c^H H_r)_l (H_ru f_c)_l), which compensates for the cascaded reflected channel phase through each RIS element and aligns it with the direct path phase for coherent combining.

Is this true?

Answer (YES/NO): YES